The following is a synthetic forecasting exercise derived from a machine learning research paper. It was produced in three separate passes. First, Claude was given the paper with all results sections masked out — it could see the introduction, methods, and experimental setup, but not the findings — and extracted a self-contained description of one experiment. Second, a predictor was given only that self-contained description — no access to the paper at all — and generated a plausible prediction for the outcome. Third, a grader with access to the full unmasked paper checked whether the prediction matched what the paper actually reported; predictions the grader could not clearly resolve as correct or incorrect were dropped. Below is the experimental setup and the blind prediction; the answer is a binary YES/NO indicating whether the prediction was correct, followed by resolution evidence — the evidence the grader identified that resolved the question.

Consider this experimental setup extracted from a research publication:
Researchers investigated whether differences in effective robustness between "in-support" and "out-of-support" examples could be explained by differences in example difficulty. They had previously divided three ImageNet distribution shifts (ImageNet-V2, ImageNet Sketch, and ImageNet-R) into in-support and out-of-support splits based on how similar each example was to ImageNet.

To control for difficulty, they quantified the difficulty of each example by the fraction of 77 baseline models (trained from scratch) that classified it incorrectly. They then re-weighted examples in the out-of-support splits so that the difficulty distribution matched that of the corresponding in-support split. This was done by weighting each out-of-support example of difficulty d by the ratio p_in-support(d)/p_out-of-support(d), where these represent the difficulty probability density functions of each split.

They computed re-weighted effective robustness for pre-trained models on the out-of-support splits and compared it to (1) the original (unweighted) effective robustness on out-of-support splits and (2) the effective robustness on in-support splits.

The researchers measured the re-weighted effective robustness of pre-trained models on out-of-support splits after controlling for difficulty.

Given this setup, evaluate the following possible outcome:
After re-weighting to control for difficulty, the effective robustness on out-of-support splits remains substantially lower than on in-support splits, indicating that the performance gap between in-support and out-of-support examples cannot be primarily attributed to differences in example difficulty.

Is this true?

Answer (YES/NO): NO